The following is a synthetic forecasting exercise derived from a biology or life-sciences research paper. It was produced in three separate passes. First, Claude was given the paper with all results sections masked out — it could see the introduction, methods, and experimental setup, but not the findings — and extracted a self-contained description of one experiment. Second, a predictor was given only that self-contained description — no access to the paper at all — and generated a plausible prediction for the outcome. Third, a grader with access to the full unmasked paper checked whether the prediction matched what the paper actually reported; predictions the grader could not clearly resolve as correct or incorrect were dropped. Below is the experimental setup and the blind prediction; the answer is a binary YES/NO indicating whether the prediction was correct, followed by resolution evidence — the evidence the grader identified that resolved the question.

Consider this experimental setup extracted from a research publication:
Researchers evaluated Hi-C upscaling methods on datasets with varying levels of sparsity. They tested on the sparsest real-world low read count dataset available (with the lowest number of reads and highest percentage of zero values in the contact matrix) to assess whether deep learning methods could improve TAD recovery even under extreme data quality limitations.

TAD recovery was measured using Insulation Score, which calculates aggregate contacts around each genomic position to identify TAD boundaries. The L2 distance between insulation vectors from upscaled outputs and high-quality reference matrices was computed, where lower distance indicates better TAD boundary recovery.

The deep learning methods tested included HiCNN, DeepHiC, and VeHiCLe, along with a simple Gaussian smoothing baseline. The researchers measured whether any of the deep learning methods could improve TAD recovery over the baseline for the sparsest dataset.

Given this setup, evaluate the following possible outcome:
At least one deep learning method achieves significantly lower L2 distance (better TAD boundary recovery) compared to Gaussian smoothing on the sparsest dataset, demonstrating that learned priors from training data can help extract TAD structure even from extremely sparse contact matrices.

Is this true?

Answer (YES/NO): NO